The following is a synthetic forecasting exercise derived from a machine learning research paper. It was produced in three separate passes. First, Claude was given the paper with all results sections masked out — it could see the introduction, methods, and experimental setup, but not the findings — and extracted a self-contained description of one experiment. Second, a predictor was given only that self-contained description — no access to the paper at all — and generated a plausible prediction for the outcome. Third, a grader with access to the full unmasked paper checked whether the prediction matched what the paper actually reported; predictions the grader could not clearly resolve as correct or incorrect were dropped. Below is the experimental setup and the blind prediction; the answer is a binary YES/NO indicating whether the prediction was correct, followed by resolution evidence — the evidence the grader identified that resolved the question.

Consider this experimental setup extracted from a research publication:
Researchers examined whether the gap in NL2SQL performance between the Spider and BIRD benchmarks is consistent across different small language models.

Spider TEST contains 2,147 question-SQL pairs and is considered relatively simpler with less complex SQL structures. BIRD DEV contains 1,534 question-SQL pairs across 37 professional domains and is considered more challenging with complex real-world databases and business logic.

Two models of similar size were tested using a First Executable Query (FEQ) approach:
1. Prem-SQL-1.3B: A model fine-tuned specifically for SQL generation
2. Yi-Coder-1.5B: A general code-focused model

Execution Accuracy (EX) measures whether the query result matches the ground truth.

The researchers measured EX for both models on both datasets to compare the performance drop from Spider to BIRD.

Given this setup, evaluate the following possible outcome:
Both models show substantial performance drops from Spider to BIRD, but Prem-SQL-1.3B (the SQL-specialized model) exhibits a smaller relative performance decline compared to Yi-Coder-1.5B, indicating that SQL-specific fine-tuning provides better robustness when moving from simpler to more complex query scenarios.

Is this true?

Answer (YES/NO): YES